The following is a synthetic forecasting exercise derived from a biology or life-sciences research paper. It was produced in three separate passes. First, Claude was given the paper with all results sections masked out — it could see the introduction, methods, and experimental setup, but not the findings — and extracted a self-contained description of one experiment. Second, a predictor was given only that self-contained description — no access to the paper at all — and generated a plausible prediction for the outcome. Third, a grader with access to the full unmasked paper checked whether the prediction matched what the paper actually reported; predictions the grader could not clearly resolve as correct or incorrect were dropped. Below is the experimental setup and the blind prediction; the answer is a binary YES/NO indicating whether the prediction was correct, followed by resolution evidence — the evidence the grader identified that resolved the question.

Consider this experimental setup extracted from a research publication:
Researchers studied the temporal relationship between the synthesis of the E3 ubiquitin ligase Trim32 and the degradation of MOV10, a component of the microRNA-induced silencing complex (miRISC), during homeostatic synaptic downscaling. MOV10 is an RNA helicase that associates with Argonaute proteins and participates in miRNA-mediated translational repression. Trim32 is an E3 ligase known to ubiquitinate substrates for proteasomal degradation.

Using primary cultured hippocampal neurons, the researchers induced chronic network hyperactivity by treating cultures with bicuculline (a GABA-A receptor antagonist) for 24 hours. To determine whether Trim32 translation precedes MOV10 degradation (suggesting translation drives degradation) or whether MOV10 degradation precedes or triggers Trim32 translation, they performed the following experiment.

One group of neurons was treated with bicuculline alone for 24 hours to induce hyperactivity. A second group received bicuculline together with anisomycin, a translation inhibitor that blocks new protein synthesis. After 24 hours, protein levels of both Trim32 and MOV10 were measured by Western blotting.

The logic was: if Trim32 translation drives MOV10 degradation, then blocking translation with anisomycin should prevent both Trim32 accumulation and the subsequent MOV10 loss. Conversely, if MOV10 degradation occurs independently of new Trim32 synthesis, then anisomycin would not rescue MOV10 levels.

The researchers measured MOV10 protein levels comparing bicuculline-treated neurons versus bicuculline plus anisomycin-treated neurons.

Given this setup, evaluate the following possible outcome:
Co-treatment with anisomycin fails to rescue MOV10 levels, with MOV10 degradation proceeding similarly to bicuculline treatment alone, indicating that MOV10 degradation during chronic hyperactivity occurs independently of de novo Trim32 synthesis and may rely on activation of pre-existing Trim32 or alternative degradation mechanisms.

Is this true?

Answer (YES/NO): NO